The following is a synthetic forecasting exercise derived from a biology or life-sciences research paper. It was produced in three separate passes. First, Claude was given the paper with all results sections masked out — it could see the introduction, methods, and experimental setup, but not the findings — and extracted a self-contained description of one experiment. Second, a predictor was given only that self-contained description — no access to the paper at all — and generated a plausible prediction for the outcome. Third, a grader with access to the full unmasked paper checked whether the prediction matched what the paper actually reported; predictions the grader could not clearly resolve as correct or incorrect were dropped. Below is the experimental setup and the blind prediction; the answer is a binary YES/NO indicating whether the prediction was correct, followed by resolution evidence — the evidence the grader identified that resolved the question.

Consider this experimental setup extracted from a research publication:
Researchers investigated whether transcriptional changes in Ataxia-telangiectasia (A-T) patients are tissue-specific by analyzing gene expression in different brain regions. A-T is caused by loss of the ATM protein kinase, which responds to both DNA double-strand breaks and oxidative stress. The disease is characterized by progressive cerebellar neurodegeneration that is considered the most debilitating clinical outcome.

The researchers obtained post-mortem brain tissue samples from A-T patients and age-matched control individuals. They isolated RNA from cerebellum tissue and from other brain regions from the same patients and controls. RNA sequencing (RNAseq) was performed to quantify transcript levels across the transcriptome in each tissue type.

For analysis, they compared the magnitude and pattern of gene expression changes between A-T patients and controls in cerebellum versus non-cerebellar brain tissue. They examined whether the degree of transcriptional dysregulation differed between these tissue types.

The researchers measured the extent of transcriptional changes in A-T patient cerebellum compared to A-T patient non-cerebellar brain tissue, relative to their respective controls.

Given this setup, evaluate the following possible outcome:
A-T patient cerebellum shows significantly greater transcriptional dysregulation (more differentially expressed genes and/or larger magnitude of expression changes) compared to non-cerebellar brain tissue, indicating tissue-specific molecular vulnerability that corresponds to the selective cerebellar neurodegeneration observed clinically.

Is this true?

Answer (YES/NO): YES